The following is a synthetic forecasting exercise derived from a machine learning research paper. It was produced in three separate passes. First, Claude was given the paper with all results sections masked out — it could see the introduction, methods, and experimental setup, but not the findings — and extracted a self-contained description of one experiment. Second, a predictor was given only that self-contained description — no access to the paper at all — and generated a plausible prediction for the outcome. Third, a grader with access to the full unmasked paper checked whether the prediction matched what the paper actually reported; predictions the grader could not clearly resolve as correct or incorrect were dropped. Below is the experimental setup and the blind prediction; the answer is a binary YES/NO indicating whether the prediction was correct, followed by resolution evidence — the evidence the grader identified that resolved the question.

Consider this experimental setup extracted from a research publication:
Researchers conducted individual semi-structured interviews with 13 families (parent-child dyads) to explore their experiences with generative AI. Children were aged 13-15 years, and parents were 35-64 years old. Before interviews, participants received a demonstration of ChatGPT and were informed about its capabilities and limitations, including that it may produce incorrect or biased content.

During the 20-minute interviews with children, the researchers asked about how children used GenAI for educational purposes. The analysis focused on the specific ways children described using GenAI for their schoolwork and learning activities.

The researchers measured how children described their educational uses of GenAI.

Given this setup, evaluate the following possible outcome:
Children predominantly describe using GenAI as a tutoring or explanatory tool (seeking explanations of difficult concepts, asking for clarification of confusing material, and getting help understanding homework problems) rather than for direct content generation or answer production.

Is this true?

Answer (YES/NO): NO